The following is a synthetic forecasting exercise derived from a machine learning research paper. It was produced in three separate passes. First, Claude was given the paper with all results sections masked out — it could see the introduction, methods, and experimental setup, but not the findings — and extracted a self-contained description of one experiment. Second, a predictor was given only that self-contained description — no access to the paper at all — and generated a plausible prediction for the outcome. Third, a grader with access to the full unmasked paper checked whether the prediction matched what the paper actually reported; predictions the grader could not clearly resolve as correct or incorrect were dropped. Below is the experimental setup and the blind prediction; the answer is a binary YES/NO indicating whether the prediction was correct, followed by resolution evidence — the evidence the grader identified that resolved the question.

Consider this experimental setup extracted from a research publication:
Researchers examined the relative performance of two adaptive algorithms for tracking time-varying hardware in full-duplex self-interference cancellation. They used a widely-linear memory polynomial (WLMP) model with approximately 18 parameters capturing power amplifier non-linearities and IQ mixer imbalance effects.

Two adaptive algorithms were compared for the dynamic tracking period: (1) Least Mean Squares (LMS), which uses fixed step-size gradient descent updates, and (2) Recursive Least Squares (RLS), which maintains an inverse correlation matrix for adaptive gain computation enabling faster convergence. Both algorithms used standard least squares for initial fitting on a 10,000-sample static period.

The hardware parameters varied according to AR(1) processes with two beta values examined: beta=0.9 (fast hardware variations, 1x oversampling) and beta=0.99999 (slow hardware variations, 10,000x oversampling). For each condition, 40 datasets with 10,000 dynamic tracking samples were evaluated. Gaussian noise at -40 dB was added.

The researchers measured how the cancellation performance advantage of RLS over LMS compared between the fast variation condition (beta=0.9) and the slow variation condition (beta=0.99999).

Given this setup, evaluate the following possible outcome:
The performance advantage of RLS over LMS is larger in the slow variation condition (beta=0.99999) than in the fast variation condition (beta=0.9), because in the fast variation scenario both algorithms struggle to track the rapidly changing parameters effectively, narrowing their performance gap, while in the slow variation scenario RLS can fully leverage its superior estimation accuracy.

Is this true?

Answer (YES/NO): YES